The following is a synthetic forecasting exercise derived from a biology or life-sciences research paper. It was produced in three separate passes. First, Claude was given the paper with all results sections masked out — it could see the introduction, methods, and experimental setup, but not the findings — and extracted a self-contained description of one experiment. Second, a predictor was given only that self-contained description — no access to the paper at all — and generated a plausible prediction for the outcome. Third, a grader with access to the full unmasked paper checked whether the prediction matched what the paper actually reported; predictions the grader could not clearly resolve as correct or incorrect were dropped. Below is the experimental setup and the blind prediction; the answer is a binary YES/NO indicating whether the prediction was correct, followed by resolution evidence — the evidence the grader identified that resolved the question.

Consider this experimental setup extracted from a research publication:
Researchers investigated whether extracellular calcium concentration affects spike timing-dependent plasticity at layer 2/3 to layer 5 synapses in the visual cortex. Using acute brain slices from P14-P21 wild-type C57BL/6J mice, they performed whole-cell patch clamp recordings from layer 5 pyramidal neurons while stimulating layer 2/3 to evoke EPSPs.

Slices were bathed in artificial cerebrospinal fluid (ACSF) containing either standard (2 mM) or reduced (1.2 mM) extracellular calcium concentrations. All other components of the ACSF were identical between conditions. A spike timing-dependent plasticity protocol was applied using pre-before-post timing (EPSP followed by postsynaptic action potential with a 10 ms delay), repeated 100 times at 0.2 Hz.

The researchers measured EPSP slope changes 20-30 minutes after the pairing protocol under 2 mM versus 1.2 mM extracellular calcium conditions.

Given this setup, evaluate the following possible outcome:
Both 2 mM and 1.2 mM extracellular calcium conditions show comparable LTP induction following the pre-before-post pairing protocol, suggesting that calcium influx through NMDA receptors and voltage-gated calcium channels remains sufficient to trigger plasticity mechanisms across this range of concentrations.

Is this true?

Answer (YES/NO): NO